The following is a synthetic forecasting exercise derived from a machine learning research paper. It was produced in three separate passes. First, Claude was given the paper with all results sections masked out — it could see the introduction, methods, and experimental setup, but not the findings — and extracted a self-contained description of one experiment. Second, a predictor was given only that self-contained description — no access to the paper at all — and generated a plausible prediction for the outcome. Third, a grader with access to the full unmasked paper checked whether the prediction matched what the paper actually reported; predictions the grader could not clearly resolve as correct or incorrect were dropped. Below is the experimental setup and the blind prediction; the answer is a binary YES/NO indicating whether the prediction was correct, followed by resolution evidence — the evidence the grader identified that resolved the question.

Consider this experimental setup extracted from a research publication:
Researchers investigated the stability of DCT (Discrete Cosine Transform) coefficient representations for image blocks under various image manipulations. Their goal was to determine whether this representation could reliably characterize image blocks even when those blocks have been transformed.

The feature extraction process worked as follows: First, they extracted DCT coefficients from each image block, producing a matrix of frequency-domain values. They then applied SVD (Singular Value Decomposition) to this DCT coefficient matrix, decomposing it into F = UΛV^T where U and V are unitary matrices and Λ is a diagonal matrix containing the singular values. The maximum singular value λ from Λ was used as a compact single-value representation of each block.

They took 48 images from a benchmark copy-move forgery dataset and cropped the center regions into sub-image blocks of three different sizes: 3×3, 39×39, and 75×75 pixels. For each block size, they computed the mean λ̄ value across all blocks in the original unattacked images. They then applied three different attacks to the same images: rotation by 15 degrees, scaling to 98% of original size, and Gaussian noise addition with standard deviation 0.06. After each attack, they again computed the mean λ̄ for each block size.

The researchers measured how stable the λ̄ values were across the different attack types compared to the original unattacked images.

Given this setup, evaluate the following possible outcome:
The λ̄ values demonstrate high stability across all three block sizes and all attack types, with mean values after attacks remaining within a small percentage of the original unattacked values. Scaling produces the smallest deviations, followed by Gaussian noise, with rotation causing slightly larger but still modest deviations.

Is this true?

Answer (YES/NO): NO